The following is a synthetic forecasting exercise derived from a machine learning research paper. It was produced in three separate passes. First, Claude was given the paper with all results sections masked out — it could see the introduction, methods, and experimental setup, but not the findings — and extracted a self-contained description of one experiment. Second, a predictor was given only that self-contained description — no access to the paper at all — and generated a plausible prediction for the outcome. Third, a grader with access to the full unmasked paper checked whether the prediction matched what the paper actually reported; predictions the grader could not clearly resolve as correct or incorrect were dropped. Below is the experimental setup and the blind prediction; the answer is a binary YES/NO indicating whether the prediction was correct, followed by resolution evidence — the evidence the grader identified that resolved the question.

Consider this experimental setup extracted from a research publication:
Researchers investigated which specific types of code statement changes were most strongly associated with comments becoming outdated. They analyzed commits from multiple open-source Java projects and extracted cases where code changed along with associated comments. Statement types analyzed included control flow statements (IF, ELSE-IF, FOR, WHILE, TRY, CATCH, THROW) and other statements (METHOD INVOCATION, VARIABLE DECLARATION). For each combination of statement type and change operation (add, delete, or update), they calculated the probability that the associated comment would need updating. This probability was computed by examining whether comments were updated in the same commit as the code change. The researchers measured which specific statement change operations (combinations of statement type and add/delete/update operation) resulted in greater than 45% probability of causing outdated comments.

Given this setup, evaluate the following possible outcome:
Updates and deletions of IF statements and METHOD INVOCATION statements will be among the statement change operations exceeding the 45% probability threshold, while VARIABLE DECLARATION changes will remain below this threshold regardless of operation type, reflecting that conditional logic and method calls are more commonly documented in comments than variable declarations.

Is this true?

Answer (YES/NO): NO